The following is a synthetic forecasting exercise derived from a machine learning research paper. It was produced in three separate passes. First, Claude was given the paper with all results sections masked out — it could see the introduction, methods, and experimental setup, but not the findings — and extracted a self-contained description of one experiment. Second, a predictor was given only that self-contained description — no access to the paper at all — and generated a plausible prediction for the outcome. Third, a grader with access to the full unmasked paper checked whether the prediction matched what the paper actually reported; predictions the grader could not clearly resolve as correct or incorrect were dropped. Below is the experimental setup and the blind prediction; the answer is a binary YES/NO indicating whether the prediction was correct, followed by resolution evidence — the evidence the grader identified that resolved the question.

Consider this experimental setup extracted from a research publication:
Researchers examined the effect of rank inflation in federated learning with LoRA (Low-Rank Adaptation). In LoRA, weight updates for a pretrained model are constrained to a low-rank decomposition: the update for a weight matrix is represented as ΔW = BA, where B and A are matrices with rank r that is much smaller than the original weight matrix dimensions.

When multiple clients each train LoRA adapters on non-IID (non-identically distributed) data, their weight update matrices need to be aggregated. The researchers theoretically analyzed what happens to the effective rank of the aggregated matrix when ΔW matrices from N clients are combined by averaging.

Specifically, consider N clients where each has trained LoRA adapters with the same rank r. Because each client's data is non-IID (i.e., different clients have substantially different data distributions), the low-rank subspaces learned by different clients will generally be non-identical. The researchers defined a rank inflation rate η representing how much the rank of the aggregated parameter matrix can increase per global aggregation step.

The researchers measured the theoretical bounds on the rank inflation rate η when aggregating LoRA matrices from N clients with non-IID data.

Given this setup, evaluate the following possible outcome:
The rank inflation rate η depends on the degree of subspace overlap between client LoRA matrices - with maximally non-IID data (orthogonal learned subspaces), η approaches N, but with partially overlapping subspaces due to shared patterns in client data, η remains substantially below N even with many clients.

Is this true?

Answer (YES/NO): NO